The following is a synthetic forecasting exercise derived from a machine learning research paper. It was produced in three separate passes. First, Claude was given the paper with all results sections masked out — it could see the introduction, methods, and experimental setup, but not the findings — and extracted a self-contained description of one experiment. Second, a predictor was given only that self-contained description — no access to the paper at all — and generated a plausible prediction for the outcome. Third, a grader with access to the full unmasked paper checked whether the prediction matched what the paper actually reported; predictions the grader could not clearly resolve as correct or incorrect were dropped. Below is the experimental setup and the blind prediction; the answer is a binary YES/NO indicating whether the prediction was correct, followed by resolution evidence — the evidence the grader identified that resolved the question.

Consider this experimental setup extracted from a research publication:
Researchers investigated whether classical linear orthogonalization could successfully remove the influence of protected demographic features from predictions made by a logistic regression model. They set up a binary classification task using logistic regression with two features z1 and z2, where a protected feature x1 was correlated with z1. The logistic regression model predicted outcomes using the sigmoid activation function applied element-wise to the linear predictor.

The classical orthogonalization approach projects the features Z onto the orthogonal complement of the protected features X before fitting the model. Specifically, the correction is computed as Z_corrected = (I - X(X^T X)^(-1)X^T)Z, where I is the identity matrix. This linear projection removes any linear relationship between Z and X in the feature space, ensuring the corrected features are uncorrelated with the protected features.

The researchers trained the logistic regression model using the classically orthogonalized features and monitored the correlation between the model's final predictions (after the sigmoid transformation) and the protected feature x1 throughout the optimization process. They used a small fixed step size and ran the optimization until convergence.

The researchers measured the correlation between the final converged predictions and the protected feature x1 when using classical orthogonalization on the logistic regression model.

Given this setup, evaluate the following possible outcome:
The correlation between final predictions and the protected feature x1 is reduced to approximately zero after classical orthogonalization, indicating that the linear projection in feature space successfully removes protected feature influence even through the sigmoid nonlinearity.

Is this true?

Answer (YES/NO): NO